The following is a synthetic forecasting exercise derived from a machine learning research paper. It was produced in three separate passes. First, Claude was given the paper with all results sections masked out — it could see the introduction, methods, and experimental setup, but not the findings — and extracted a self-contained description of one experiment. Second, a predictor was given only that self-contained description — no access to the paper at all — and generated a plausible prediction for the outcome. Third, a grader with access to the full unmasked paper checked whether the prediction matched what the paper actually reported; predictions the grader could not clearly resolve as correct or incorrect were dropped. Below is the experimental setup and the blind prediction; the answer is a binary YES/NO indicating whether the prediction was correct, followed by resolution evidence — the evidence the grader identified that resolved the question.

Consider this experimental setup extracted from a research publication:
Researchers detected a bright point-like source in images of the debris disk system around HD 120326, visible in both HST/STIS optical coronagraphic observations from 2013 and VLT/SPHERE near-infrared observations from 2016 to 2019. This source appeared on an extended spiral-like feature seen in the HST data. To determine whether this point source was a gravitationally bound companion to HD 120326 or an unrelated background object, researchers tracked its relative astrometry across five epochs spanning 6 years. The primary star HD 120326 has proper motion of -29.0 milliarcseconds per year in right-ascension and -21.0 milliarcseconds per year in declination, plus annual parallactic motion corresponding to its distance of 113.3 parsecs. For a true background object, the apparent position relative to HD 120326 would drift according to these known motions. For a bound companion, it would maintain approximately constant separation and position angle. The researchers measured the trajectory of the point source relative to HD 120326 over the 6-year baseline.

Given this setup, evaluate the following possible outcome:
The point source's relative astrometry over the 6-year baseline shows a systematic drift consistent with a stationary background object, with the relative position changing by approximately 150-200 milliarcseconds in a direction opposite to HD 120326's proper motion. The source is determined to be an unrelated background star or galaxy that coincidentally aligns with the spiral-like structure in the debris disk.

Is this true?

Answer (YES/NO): YES